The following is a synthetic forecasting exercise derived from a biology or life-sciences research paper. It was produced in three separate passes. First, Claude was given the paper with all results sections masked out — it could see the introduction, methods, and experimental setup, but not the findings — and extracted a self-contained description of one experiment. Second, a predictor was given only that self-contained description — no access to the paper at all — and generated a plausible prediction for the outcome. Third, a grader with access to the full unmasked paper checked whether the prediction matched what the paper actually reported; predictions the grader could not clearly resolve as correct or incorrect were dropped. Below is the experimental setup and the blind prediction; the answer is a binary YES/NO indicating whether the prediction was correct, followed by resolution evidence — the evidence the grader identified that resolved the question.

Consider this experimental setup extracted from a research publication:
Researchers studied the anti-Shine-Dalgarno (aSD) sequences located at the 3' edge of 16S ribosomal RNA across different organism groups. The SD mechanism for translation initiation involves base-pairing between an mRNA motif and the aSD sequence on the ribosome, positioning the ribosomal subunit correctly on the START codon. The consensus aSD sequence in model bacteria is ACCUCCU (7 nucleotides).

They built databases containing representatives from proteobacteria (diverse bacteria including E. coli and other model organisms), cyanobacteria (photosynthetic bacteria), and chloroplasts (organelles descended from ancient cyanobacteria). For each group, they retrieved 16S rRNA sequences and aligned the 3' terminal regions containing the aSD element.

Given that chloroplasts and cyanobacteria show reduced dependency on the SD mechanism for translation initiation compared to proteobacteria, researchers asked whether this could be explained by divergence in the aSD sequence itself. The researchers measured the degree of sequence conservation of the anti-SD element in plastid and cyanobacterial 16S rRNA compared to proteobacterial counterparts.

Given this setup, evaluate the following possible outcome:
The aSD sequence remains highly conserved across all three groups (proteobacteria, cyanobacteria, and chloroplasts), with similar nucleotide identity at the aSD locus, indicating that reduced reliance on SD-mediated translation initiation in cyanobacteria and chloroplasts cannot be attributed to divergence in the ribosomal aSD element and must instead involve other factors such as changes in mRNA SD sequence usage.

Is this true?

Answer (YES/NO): YES